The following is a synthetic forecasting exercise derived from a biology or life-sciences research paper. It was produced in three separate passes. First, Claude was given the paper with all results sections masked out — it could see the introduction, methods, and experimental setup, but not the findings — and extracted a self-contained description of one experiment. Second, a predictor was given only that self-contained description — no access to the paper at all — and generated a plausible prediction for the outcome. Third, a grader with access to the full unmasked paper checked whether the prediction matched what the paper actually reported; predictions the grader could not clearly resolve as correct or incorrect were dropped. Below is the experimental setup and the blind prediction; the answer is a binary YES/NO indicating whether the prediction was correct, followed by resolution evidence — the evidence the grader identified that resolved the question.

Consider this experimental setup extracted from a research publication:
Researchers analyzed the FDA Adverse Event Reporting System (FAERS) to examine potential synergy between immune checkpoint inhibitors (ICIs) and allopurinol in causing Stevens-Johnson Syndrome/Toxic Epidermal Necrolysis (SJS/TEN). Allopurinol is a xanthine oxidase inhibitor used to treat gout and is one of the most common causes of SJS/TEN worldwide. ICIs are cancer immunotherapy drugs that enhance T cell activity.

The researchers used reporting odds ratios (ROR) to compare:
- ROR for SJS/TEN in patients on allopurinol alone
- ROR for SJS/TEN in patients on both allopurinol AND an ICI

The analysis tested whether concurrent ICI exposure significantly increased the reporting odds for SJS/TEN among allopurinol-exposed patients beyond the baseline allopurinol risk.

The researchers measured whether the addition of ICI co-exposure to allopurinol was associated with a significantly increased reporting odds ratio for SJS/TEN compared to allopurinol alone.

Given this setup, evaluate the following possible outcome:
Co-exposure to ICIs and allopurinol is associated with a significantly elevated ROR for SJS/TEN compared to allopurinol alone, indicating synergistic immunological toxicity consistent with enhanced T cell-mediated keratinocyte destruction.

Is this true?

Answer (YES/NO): YES